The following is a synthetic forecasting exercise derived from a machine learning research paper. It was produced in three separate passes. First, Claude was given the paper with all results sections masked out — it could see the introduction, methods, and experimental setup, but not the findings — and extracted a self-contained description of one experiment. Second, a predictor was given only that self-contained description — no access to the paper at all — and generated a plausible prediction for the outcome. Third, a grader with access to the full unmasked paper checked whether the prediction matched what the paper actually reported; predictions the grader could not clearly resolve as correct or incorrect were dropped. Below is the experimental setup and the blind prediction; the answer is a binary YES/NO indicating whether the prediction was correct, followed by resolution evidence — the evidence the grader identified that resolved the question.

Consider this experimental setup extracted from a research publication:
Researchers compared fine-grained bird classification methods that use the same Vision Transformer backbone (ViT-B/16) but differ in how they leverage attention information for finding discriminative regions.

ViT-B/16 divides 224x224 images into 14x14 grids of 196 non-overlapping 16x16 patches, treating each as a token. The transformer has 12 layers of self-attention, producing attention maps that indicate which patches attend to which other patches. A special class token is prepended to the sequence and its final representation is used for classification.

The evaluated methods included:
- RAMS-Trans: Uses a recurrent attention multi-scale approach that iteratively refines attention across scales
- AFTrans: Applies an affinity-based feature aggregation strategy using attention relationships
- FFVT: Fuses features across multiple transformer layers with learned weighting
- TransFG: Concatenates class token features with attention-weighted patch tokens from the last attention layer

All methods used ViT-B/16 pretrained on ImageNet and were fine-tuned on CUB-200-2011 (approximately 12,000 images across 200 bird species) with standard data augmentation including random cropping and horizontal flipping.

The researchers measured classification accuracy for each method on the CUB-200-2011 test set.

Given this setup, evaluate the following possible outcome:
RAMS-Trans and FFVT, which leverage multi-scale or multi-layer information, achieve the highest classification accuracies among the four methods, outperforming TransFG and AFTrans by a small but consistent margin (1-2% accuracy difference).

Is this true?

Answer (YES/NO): NO